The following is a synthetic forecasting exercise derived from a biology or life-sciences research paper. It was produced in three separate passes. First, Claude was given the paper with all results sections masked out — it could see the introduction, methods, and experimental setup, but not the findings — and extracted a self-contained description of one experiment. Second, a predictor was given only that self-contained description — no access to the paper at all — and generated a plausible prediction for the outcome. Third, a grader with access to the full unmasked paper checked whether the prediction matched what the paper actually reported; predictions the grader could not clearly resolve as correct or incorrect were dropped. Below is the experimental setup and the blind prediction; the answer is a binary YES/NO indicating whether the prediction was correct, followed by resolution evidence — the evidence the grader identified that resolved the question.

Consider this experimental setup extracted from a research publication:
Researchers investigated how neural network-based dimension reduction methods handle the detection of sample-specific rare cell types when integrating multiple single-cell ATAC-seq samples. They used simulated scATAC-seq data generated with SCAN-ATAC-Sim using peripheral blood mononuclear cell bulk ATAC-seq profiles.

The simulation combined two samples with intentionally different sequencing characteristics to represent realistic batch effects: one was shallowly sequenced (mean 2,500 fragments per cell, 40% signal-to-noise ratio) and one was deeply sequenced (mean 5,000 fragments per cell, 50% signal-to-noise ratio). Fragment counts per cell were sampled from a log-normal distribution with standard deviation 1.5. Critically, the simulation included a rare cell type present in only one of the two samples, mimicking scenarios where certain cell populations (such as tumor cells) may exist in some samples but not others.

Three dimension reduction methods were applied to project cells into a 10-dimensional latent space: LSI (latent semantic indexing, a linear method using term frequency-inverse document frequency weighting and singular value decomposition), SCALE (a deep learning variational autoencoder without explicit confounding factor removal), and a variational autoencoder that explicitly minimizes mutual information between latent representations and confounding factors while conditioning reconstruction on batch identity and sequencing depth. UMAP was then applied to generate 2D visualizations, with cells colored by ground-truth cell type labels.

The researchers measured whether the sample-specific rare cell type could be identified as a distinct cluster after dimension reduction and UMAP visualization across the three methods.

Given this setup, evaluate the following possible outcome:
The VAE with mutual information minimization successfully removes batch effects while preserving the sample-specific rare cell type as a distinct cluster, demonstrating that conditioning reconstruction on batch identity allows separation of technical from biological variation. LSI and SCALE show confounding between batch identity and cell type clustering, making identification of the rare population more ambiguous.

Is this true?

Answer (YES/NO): YES